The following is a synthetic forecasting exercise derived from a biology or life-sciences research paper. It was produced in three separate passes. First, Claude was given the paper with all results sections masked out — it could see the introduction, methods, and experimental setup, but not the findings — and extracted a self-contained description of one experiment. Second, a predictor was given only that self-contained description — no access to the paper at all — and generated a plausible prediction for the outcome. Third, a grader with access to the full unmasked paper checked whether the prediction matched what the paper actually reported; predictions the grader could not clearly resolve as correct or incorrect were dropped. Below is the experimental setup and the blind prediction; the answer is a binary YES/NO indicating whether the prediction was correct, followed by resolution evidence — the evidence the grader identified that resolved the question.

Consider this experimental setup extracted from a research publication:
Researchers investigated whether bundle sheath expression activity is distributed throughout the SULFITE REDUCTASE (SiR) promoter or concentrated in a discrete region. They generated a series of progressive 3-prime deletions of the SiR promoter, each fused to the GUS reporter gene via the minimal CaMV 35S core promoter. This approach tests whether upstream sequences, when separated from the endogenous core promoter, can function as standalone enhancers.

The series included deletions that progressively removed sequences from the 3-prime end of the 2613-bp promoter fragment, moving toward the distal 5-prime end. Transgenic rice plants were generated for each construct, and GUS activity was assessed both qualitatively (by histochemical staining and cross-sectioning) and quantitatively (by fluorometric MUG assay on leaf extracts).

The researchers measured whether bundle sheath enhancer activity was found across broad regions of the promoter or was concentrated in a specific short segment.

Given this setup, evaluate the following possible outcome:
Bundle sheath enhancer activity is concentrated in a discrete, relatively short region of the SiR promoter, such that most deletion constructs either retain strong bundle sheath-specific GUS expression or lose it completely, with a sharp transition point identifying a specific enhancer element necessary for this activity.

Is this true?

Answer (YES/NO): YES